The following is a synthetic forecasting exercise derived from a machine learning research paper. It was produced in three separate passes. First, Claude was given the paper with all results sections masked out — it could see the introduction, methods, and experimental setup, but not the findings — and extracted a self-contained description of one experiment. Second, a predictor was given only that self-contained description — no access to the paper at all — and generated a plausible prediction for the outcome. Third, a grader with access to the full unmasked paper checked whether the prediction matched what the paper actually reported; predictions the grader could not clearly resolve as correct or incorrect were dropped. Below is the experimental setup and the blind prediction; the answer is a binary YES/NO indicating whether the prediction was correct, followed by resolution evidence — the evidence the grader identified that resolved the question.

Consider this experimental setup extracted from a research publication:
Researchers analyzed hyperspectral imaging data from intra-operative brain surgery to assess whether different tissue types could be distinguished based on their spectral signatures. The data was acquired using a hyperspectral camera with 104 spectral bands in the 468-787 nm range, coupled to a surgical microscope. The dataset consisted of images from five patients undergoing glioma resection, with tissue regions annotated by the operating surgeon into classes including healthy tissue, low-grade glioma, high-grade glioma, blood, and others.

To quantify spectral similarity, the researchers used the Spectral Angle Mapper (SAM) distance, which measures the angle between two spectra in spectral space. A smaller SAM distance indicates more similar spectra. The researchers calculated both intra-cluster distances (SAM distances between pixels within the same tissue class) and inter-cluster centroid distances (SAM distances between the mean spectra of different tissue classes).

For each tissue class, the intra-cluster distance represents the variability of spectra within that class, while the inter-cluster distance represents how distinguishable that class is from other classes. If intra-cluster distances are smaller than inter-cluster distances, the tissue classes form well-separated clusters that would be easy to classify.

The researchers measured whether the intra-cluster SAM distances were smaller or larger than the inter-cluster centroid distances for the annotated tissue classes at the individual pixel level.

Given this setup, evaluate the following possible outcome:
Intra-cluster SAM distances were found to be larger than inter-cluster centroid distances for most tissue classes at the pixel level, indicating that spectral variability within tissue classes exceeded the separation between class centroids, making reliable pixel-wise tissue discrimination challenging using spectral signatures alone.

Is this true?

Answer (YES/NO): YES